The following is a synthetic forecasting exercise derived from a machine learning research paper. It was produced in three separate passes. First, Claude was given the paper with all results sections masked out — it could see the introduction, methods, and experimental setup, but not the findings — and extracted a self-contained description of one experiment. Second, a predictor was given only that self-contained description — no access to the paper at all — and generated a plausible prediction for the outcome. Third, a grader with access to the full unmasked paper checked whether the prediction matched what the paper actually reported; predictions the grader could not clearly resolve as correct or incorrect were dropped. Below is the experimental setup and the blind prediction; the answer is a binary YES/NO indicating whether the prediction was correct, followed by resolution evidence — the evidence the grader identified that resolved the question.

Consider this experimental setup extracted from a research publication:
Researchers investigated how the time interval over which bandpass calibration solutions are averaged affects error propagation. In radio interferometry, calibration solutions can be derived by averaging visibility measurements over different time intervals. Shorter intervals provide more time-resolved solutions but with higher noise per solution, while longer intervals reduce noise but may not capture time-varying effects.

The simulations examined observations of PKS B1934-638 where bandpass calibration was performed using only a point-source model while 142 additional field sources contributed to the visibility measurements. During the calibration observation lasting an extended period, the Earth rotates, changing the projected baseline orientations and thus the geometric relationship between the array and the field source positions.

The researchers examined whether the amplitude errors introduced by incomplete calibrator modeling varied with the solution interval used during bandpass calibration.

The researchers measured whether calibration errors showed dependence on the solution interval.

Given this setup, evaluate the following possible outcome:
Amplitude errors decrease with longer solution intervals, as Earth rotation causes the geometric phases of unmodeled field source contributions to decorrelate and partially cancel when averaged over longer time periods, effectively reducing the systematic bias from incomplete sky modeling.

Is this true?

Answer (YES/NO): NO